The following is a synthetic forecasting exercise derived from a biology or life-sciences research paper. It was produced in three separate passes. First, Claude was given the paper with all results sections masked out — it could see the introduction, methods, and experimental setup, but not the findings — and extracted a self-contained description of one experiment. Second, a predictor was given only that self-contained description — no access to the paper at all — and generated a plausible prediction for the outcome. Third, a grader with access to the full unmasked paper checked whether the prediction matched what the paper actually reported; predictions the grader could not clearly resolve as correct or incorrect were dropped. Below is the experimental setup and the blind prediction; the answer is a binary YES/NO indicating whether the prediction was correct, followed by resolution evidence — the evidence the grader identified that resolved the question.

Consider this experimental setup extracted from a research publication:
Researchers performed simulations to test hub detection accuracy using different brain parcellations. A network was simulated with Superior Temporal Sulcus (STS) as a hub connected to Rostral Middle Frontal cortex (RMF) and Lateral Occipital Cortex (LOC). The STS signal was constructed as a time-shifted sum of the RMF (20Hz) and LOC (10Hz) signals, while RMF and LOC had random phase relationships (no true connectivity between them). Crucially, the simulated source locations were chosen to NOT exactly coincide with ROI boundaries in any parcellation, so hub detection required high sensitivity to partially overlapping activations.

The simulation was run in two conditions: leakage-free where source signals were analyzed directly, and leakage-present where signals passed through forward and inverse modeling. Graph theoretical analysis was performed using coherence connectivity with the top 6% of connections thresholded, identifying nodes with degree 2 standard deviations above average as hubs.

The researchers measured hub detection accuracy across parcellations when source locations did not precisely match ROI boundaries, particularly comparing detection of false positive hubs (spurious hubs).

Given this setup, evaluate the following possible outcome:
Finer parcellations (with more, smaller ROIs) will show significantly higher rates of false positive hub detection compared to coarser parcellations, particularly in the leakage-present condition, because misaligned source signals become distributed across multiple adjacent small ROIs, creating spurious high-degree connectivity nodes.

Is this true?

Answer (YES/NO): NO